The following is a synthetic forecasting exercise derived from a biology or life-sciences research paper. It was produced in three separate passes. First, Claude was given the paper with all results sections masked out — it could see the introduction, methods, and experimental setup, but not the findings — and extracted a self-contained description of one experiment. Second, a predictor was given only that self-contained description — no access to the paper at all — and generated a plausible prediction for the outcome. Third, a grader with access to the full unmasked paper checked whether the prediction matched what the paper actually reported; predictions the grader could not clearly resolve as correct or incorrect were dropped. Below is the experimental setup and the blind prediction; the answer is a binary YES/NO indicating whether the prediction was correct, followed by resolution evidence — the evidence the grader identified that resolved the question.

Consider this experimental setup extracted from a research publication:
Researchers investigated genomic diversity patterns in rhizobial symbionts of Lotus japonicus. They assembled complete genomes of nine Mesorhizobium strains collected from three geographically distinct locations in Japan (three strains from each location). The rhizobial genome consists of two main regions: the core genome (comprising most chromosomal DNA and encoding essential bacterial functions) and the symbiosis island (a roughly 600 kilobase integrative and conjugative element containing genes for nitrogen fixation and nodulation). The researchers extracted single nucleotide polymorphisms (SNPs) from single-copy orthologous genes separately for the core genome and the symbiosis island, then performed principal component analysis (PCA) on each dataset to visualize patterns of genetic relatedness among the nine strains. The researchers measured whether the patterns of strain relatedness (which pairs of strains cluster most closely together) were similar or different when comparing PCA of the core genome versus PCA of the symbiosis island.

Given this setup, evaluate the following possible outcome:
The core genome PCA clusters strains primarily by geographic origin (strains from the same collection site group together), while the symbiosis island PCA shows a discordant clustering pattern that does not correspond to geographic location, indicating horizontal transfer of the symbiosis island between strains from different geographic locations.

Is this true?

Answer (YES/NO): NO